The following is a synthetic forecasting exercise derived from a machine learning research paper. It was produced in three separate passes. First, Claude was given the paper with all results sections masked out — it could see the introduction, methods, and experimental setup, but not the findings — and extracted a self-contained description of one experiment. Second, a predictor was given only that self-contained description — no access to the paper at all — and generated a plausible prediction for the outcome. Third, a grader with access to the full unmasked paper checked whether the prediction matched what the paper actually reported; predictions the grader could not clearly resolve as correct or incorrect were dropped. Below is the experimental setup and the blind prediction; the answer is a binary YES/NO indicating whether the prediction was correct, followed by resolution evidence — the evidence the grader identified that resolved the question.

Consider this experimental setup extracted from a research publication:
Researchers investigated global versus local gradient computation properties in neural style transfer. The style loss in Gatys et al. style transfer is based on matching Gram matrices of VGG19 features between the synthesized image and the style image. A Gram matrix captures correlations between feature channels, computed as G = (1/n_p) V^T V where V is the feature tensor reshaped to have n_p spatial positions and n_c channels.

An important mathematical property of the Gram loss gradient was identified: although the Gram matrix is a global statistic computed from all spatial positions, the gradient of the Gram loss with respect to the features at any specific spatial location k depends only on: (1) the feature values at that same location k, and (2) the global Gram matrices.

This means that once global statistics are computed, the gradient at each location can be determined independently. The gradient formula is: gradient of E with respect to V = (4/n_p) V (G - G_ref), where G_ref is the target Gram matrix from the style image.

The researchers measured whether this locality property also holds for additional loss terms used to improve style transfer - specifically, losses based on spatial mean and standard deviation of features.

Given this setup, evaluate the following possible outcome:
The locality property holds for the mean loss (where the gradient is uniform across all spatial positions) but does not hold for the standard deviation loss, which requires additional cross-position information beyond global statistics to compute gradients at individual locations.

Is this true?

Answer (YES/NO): NO